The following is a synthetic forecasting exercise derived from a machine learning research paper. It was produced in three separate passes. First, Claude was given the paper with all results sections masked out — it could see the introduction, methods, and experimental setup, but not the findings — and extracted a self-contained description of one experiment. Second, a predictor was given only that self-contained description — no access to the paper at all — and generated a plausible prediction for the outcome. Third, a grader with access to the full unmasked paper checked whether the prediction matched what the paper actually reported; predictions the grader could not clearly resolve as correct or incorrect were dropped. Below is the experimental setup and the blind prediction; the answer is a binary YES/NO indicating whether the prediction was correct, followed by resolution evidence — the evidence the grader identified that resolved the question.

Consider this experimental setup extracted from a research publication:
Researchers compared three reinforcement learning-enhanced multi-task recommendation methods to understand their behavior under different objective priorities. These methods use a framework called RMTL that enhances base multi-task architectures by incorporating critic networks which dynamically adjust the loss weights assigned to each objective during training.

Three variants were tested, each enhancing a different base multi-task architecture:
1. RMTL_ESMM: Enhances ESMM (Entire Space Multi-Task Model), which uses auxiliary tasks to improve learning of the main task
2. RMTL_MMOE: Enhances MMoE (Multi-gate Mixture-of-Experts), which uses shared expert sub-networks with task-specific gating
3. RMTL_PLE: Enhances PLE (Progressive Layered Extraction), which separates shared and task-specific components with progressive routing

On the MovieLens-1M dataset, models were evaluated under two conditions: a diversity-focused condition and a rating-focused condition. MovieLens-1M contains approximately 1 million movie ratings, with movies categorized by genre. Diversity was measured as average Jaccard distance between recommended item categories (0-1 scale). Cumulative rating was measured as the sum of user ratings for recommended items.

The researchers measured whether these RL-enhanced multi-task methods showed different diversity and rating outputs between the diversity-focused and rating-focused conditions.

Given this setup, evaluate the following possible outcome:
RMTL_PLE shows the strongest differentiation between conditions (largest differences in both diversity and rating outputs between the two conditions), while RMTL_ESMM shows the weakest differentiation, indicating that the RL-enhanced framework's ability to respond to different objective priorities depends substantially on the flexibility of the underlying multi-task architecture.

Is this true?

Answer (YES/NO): NO